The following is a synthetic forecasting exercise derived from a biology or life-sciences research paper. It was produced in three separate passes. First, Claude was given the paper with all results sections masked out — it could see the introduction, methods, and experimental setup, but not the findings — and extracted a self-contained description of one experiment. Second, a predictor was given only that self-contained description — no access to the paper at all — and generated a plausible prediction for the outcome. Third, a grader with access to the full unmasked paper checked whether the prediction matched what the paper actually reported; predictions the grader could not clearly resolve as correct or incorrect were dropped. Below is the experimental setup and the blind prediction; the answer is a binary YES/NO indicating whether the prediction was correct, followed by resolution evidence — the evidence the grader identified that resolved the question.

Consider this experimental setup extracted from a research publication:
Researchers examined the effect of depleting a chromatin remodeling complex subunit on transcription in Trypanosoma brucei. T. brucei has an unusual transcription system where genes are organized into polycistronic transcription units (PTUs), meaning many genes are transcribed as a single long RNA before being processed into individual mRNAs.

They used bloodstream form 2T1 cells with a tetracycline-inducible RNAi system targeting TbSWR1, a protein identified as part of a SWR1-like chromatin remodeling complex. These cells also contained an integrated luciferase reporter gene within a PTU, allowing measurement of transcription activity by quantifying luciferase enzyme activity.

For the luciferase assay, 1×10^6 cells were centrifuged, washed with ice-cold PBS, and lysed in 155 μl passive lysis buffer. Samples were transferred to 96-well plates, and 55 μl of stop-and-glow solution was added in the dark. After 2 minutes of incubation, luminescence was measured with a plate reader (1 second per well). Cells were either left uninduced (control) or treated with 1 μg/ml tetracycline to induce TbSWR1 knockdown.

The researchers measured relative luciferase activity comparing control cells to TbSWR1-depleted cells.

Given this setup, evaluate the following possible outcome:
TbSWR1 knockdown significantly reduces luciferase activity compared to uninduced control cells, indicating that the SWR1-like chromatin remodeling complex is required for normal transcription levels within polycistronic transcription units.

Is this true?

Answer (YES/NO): YES